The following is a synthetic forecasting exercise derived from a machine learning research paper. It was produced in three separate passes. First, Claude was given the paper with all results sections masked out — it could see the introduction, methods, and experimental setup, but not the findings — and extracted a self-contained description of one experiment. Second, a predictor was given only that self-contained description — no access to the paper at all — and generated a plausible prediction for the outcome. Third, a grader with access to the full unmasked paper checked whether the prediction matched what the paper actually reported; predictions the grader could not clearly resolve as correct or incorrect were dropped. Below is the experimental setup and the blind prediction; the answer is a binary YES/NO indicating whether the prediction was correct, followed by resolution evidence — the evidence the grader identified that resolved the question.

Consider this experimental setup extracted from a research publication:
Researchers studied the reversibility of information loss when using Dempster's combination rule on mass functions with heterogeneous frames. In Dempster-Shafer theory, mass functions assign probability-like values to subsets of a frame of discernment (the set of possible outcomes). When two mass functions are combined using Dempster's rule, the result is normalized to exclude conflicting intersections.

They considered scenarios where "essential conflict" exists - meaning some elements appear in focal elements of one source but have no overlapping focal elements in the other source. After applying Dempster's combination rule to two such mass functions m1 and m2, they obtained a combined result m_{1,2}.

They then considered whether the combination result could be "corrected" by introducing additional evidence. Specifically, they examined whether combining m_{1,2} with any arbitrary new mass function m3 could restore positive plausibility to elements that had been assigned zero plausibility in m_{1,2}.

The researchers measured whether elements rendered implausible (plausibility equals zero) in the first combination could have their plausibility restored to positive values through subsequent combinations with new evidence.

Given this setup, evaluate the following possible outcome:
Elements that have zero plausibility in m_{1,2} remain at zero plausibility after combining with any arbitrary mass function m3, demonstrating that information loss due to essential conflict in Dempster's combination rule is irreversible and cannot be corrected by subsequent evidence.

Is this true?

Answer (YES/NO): YES